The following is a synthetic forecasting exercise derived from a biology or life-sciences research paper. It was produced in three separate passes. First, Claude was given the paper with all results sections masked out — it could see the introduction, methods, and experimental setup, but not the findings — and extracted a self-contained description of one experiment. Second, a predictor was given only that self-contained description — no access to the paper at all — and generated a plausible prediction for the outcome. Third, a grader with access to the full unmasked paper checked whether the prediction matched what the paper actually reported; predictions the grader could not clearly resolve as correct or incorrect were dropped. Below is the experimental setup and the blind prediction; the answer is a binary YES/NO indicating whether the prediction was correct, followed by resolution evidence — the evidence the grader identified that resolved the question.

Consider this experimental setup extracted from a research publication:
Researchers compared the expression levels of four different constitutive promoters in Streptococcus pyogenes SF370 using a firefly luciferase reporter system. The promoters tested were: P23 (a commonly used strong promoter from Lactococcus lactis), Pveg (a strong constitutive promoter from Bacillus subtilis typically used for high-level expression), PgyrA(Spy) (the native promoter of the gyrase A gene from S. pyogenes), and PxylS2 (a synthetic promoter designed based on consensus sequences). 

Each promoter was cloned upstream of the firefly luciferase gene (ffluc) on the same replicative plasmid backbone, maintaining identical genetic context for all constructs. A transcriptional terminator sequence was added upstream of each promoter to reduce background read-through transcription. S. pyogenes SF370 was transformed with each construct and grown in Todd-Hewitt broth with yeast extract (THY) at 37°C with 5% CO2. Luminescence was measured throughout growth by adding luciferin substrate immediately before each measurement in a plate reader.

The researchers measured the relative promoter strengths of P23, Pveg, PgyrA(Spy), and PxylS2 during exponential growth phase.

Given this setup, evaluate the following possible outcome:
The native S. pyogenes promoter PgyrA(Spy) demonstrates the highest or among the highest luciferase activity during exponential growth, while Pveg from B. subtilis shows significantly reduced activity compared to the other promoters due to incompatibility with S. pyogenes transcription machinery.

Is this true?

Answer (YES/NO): NO